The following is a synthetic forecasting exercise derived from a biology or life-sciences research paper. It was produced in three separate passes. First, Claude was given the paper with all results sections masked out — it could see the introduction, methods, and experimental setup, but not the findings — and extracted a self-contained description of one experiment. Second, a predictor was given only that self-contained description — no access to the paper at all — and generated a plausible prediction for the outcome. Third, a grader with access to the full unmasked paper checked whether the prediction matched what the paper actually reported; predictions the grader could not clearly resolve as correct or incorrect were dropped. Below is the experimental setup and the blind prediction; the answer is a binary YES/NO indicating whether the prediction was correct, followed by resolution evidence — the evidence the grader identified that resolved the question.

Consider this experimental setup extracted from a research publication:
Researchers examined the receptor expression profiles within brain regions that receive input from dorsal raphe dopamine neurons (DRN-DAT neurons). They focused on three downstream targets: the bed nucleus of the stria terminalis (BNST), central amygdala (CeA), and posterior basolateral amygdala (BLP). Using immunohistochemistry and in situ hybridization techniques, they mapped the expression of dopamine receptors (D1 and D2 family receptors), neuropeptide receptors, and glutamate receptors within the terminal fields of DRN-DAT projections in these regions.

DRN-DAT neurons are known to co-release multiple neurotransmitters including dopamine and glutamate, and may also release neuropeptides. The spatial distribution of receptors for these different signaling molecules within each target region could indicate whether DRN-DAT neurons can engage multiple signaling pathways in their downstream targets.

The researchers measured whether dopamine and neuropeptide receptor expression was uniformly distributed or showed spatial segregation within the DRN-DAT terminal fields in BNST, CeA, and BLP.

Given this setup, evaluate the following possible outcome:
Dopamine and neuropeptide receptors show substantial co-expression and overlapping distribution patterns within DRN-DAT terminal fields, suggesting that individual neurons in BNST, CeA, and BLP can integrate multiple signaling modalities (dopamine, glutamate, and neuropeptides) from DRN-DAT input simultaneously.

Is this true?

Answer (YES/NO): NO